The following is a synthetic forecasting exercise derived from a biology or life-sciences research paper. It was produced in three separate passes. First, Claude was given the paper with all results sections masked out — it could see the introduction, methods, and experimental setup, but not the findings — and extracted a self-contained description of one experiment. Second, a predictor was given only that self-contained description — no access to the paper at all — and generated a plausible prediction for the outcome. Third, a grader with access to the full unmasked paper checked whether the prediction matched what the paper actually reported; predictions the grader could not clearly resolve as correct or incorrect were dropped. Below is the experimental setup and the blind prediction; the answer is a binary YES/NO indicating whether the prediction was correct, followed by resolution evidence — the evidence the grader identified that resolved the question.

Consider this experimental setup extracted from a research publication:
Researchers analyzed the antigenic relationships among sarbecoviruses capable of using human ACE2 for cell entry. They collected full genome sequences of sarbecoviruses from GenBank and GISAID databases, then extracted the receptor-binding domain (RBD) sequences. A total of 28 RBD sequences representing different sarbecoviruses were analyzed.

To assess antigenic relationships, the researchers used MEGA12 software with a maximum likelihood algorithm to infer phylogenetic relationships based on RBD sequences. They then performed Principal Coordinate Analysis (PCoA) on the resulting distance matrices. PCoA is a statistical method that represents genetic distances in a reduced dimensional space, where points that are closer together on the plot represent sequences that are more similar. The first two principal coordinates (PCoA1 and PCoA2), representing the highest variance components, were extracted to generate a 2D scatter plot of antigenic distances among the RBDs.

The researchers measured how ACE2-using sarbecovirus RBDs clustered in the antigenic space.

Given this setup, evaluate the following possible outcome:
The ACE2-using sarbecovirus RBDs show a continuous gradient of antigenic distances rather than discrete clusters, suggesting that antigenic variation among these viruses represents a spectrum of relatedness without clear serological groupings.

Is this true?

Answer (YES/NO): NO